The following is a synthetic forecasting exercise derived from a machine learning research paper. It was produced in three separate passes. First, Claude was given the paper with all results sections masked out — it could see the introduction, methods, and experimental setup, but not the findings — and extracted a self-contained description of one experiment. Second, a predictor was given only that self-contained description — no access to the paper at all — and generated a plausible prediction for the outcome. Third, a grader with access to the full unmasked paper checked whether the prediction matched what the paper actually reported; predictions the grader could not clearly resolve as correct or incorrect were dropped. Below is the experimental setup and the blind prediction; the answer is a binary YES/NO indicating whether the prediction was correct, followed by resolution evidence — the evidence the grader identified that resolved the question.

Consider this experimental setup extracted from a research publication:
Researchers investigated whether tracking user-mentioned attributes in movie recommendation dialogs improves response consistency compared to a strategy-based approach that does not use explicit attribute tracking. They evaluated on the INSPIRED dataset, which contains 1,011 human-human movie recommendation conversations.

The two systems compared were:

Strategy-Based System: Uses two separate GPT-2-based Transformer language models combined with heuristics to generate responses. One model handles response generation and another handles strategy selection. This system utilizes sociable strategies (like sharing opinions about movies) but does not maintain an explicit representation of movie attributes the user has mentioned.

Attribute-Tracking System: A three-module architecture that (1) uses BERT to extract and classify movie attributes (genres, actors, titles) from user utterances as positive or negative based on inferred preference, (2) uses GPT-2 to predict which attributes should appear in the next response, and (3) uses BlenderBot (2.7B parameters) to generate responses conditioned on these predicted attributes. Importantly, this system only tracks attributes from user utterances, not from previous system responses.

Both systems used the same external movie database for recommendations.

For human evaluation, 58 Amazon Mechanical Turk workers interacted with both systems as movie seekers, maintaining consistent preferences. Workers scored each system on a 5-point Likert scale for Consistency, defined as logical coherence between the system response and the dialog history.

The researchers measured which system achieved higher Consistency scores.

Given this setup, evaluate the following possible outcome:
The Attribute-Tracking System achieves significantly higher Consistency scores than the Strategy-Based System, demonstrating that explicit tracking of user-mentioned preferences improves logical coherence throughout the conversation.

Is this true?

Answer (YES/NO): NO